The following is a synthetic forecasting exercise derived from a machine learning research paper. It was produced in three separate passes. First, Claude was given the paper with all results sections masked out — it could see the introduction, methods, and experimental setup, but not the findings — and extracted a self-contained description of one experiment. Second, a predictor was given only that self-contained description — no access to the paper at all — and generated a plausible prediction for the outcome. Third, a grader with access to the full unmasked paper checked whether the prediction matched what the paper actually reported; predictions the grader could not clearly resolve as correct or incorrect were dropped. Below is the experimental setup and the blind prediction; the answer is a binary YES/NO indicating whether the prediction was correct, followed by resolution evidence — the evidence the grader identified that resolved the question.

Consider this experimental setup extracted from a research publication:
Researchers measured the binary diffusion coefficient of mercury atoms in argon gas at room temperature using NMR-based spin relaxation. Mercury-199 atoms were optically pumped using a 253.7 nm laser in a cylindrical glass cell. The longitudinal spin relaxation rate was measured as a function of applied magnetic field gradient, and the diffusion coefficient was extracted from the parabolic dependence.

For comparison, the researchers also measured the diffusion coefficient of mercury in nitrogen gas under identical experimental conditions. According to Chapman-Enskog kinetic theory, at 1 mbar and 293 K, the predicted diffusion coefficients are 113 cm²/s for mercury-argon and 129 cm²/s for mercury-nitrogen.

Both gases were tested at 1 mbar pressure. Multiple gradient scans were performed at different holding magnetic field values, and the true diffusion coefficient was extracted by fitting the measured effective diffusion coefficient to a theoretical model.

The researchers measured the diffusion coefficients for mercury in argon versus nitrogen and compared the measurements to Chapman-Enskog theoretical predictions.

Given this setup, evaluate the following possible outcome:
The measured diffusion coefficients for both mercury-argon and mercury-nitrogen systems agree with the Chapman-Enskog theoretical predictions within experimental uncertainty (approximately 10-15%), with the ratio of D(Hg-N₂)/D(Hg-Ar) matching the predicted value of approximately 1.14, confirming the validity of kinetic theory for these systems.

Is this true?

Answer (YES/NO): YES